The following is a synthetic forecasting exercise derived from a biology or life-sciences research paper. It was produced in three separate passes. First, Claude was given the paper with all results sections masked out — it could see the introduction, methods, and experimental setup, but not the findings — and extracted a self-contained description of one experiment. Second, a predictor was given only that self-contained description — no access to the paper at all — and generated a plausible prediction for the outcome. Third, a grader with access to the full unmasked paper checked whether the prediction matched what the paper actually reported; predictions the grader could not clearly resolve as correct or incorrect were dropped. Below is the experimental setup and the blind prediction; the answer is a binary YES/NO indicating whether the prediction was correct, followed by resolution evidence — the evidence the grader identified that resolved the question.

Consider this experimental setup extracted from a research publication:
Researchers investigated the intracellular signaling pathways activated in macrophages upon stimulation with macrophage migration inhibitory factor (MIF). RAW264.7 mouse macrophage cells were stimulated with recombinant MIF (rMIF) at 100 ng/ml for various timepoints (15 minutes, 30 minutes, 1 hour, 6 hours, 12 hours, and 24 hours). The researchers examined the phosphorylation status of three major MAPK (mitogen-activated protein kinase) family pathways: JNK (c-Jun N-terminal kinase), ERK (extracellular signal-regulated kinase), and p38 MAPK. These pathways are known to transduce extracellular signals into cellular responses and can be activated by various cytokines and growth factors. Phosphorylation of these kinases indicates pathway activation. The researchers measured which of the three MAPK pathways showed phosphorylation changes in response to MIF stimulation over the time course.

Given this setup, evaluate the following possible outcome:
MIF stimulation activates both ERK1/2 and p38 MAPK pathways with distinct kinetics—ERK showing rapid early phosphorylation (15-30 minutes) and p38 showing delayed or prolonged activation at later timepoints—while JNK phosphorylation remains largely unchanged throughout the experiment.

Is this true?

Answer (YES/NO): NO